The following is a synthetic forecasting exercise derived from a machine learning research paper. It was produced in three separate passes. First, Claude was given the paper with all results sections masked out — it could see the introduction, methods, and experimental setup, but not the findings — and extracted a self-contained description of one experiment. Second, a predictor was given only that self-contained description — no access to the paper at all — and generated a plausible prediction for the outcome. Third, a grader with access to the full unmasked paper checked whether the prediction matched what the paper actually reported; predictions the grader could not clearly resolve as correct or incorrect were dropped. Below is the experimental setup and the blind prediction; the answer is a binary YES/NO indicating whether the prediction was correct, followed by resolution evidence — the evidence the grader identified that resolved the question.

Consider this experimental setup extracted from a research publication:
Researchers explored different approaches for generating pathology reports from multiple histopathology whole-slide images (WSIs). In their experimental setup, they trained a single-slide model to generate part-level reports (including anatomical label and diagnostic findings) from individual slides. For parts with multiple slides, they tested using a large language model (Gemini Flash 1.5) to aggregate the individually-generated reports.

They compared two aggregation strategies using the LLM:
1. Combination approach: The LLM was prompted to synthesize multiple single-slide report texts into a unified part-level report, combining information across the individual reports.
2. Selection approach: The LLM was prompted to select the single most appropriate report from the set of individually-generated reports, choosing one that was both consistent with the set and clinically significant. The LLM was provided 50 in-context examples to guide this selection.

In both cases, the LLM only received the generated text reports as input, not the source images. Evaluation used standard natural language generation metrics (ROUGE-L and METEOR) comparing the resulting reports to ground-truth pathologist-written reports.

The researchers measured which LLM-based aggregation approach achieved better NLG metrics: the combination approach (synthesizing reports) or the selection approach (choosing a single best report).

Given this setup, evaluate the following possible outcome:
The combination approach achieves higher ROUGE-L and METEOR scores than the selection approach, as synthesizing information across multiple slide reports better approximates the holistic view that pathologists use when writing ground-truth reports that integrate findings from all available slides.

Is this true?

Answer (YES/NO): NO